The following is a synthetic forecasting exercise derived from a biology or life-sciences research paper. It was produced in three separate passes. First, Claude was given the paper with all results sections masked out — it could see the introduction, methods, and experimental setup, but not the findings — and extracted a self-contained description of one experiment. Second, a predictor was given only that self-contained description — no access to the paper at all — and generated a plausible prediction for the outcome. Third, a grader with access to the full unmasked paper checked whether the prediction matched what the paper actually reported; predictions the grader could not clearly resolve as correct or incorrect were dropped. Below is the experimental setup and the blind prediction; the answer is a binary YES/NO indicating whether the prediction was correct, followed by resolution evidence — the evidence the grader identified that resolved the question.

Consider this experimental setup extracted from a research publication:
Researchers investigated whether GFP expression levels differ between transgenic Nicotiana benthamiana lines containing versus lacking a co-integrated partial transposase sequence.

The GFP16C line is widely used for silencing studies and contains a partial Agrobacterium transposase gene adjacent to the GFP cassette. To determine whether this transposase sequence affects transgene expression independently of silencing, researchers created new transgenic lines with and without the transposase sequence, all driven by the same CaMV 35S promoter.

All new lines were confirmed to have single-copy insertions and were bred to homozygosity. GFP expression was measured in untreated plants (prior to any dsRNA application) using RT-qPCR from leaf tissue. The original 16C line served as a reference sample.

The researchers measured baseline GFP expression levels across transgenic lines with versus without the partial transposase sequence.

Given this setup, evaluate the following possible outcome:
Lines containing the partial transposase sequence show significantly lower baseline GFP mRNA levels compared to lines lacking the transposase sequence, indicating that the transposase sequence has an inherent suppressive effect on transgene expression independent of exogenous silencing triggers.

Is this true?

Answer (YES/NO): NO